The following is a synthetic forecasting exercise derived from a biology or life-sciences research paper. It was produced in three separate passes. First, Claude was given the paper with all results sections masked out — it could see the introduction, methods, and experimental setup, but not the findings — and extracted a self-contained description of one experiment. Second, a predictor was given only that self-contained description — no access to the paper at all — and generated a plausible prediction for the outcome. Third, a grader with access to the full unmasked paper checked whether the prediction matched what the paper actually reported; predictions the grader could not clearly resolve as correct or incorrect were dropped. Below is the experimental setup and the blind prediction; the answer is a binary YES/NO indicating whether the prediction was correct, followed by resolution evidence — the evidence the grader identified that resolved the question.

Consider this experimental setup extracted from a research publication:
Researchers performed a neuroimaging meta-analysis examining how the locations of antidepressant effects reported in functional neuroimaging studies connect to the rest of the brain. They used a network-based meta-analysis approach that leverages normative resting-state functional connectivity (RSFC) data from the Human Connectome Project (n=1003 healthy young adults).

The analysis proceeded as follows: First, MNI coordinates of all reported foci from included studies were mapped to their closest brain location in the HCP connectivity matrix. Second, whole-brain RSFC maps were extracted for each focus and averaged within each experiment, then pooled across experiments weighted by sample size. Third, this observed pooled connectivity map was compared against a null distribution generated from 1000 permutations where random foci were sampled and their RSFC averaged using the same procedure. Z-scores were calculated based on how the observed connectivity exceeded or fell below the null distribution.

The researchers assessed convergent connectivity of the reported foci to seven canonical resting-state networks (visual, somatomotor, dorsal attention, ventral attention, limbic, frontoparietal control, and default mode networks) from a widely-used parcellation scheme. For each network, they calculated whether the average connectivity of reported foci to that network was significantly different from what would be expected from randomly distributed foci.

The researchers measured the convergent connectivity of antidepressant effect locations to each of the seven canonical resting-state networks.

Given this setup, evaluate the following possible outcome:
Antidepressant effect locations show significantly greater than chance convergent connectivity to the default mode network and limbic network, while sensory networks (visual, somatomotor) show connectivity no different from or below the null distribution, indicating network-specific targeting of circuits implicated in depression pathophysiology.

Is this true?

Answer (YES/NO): NO